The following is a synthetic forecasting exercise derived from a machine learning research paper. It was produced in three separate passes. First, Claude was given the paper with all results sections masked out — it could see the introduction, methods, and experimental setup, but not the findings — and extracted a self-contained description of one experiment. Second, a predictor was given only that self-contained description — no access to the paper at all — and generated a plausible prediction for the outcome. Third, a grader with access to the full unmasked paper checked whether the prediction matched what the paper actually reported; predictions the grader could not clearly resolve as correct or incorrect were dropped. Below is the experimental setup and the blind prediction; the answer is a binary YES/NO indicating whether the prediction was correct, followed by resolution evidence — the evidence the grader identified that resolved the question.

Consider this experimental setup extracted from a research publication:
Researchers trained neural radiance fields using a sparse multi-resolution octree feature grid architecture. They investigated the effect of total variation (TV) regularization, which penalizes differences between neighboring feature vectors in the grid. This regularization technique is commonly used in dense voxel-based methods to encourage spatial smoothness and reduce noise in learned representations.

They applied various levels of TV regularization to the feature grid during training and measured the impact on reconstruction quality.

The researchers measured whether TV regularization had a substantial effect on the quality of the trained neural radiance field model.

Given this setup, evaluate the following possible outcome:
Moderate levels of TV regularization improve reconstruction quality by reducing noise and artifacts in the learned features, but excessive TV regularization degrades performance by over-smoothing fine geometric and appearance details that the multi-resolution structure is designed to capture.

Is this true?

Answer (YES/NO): NO